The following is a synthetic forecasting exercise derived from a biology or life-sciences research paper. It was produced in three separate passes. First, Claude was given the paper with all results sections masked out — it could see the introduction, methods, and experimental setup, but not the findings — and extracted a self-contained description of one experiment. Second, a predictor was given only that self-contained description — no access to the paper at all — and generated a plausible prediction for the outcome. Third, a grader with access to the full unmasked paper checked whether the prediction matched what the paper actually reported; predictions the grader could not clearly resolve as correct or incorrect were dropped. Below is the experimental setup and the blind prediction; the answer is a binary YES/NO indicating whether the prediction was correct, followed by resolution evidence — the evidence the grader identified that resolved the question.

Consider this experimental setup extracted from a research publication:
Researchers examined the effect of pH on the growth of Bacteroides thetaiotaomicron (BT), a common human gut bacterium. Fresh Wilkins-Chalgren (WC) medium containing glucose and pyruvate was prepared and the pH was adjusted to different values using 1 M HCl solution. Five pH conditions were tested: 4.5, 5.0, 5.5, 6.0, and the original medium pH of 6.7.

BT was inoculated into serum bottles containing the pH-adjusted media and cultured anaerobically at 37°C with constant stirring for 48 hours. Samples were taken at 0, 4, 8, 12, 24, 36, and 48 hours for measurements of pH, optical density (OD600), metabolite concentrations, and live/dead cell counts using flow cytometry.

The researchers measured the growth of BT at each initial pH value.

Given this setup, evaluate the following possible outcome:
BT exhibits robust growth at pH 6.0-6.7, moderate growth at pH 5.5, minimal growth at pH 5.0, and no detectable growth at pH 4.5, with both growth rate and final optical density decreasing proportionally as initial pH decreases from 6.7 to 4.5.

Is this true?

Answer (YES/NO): NO